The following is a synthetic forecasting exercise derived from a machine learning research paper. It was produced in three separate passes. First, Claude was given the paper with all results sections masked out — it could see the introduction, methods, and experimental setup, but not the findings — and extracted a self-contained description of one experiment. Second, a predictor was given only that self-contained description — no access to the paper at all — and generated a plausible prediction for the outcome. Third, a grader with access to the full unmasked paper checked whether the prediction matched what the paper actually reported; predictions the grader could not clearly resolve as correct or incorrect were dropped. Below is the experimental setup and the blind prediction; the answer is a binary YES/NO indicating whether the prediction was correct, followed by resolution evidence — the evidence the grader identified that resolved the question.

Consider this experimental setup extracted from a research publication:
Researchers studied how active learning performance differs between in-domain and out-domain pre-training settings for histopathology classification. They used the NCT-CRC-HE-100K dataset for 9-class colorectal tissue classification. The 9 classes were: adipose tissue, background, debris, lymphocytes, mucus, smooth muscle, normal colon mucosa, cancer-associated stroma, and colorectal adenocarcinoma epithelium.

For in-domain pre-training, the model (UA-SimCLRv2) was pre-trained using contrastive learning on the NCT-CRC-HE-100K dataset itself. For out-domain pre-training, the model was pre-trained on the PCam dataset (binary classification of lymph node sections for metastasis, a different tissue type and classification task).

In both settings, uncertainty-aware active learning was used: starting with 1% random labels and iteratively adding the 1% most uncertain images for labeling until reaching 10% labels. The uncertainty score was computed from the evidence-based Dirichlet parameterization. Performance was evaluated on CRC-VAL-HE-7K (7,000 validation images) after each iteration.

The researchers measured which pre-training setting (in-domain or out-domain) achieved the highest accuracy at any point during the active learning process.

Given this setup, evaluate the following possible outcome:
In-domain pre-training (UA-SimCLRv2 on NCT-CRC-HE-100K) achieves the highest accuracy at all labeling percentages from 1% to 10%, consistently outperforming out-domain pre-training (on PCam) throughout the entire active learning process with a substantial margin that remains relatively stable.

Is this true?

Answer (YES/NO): NO